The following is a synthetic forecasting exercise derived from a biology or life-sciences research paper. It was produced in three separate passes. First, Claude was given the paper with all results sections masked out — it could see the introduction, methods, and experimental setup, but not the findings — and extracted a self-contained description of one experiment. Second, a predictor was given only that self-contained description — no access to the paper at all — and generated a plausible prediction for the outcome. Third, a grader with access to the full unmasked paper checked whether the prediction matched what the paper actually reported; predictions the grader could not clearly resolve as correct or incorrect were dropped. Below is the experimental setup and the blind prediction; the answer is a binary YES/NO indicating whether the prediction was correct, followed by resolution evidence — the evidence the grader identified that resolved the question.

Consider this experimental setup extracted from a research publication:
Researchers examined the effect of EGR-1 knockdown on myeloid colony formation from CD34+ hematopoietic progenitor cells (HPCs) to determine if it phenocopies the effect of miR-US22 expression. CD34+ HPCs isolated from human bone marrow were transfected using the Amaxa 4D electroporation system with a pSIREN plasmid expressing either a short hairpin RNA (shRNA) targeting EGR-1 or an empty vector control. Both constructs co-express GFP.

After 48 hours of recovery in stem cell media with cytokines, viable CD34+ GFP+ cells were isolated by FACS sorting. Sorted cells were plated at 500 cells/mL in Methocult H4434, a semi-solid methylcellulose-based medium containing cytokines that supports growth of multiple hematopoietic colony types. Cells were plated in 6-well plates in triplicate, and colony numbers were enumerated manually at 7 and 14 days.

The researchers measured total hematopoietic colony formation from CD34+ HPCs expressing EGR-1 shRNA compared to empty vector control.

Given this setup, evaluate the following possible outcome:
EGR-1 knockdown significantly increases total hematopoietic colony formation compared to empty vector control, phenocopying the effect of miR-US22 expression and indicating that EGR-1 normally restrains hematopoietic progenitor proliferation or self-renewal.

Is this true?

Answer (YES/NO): NO